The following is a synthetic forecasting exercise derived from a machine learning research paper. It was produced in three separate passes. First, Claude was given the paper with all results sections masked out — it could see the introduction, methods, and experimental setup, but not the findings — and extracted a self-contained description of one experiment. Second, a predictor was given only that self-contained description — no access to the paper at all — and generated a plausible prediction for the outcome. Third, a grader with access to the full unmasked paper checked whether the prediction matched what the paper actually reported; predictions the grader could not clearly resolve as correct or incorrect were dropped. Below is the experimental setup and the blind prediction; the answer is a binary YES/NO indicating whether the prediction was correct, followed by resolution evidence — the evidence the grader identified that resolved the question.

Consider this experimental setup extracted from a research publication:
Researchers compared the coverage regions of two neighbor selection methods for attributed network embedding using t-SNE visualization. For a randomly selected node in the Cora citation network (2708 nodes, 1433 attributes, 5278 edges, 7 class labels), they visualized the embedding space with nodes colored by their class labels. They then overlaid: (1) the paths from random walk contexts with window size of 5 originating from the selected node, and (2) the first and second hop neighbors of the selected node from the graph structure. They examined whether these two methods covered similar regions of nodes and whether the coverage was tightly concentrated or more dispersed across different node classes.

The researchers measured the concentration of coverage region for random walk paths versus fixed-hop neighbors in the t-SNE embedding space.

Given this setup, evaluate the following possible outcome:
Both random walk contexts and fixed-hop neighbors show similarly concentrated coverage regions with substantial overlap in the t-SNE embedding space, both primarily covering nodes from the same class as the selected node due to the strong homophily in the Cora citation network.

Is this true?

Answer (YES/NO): NO